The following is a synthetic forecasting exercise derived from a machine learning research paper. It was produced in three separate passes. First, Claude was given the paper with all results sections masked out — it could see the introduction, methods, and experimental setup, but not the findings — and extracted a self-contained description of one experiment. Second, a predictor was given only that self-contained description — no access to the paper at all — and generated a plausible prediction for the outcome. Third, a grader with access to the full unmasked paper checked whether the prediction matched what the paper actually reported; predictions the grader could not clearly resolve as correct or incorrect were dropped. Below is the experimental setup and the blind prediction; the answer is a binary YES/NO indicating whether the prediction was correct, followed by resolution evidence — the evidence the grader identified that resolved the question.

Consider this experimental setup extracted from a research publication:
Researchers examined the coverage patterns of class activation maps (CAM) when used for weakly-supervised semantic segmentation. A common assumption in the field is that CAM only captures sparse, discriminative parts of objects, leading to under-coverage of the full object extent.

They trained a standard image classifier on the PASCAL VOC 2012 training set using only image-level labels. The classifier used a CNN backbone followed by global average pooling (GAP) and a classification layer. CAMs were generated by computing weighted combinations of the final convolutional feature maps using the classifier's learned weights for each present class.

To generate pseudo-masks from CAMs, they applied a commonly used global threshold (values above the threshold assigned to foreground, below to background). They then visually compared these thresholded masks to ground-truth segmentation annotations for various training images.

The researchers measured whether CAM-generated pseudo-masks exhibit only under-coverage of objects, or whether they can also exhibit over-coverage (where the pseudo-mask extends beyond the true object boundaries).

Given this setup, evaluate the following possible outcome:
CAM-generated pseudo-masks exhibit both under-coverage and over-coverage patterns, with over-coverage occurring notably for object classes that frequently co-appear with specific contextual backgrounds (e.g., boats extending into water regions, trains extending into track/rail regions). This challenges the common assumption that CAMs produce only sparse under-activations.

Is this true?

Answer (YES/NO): NO